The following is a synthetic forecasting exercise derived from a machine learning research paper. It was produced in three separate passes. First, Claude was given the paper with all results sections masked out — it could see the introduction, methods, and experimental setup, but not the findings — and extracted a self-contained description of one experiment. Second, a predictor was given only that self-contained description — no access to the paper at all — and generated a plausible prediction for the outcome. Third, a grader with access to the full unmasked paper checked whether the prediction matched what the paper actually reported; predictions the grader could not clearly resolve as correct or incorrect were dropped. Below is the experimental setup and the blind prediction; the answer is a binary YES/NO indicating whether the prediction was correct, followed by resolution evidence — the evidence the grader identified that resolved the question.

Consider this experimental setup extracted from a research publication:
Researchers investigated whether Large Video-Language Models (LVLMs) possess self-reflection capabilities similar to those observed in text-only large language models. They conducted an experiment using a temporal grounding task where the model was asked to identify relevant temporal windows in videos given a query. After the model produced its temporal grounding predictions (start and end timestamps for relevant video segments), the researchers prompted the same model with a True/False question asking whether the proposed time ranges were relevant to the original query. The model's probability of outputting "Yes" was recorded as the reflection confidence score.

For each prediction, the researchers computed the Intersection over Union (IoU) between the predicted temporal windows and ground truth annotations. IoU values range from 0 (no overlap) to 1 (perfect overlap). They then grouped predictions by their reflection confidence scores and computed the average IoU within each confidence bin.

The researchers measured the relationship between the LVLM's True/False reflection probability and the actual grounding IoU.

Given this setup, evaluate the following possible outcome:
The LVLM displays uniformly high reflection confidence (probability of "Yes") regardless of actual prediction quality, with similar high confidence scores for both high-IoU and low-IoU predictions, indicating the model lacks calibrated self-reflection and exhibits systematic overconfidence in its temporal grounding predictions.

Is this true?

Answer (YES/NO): NO